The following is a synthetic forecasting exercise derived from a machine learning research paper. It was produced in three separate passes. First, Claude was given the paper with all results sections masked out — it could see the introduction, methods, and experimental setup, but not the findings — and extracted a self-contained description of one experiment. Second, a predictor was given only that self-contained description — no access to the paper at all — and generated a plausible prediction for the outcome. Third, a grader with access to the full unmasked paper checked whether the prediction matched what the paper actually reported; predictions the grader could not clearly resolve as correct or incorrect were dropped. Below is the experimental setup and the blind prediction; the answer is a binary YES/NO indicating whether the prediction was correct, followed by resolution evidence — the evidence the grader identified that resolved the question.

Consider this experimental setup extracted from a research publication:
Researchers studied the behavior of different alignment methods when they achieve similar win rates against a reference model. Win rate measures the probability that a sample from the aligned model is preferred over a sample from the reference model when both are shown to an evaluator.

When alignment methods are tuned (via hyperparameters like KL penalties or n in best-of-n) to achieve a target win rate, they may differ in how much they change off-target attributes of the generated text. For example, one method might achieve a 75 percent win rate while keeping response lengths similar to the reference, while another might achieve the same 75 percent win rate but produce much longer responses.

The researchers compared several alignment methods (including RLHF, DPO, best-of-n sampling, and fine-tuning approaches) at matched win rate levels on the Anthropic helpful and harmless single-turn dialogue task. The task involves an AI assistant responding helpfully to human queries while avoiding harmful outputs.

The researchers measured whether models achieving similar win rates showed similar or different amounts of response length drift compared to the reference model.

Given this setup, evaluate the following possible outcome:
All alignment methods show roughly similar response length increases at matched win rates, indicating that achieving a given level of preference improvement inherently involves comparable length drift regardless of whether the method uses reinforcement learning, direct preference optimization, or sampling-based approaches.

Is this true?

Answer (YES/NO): NO